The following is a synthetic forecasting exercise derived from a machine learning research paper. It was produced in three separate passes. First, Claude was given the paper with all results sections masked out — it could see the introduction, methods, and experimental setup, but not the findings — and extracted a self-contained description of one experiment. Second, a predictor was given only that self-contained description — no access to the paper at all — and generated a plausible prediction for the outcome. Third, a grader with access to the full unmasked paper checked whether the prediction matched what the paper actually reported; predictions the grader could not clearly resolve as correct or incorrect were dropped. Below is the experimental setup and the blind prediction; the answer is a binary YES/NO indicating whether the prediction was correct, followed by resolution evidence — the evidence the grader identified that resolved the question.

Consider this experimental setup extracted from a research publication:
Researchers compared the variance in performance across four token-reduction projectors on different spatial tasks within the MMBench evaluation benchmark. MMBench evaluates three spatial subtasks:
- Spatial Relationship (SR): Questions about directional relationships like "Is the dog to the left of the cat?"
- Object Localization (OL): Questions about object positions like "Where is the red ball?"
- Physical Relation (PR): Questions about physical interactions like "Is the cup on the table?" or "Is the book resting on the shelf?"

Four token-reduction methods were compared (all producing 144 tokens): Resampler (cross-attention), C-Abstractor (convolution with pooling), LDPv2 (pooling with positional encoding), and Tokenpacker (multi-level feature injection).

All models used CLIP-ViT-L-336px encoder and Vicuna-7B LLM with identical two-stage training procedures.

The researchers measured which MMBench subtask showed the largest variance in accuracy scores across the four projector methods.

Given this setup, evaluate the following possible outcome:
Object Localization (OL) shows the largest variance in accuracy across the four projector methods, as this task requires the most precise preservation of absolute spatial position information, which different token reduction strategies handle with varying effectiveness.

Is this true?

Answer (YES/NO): NO